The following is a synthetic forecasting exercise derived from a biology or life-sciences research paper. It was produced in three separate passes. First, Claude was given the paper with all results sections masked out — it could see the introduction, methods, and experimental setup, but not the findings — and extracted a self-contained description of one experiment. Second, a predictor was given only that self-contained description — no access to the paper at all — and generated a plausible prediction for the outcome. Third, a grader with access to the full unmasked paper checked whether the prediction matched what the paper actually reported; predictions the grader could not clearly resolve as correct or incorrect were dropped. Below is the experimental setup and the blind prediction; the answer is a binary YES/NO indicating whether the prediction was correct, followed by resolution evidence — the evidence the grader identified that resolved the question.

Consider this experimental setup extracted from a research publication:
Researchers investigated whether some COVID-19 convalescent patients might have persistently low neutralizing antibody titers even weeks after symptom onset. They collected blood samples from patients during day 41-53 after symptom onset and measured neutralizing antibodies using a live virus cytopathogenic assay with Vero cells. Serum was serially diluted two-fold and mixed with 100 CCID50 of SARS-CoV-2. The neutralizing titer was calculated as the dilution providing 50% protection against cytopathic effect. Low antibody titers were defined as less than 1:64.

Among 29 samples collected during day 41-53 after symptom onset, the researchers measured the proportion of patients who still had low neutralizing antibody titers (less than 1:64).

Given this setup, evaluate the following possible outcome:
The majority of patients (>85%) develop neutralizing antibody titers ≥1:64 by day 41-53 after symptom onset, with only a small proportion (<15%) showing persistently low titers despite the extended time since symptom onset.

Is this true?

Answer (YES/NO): YES